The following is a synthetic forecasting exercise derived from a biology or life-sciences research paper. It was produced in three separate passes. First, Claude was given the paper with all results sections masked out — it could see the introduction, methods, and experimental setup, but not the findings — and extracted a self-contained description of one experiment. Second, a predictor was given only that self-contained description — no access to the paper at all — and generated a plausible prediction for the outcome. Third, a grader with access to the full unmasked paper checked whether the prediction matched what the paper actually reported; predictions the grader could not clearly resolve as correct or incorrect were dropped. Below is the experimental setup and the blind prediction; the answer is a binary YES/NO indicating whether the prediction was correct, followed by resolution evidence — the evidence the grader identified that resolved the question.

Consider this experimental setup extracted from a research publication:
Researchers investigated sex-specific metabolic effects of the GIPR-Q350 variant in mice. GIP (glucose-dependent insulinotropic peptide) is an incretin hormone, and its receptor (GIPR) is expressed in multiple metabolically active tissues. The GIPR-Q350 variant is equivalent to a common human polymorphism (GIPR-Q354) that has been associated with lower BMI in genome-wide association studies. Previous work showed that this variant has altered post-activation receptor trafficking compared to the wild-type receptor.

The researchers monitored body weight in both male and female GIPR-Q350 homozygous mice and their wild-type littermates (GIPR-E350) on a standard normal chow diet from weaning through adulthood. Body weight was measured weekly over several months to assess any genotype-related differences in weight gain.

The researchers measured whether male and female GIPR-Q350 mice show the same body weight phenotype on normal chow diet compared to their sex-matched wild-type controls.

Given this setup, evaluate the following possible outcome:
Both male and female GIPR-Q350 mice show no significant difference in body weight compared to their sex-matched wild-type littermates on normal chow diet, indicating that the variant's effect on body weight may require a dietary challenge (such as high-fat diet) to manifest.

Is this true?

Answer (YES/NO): NO